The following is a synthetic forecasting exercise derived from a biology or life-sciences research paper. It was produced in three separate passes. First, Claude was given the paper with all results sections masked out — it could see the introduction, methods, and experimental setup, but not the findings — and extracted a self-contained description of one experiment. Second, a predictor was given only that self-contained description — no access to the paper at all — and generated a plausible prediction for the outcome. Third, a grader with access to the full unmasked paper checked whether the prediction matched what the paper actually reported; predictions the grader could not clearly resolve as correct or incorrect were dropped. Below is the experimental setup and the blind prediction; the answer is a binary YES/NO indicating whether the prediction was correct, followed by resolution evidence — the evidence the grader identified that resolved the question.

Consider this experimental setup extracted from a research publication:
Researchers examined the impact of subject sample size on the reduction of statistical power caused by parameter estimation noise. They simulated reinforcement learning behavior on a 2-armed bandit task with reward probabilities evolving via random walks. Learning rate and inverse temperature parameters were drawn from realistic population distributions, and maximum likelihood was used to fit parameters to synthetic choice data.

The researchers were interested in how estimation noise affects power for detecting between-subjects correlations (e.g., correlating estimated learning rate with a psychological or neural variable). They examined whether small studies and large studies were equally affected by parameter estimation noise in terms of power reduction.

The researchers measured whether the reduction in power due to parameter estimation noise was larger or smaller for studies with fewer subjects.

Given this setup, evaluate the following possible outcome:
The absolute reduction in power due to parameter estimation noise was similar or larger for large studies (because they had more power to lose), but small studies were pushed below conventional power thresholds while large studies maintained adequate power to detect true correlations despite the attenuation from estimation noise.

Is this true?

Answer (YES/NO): NO